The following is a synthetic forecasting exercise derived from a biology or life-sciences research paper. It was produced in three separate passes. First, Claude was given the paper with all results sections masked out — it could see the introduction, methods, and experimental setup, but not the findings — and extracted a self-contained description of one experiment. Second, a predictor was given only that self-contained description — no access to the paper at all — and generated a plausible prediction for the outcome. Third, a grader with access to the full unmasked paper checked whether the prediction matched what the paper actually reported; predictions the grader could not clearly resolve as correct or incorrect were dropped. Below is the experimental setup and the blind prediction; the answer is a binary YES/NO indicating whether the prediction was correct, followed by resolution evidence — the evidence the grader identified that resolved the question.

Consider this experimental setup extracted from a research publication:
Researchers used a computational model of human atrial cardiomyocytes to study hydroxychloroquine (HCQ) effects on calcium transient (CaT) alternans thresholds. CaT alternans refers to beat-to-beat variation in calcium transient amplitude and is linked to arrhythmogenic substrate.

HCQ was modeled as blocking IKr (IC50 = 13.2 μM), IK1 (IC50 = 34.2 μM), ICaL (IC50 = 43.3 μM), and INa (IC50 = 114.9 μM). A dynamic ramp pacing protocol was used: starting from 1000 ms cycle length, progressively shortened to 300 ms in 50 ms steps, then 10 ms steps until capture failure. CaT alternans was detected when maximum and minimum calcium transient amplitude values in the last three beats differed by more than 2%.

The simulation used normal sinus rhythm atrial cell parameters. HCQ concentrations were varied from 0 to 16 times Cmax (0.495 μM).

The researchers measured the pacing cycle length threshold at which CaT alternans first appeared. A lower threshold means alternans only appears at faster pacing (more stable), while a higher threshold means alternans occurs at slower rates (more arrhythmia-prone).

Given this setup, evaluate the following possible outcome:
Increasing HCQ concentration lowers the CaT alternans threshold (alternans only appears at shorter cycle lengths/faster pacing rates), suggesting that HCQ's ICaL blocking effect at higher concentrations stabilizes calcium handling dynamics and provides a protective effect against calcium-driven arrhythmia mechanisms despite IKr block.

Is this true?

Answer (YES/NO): NO